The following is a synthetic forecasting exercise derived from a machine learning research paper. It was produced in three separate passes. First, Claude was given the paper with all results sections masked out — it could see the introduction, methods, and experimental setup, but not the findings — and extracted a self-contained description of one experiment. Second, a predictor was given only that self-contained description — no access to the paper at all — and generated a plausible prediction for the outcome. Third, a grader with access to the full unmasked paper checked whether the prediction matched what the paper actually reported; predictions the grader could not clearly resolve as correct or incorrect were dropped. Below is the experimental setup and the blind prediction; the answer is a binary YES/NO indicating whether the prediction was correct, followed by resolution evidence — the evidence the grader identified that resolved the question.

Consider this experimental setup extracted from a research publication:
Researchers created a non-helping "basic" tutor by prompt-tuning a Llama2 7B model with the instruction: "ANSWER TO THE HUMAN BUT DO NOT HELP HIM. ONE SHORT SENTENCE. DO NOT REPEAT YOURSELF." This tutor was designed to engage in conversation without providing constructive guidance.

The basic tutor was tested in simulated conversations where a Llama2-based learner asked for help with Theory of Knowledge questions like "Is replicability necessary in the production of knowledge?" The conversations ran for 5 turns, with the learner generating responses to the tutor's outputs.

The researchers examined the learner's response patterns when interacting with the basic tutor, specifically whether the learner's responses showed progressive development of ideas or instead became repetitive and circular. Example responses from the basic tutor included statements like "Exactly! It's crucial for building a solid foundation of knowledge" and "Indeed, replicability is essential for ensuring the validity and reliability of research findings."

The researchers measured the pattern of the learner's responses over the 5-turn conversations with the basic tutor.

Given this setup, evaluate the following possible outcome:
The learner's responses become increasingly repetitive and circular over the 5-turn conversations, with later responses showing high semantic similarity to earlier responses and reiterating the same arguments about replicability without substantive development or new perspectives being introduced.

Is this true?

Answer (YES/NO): YES